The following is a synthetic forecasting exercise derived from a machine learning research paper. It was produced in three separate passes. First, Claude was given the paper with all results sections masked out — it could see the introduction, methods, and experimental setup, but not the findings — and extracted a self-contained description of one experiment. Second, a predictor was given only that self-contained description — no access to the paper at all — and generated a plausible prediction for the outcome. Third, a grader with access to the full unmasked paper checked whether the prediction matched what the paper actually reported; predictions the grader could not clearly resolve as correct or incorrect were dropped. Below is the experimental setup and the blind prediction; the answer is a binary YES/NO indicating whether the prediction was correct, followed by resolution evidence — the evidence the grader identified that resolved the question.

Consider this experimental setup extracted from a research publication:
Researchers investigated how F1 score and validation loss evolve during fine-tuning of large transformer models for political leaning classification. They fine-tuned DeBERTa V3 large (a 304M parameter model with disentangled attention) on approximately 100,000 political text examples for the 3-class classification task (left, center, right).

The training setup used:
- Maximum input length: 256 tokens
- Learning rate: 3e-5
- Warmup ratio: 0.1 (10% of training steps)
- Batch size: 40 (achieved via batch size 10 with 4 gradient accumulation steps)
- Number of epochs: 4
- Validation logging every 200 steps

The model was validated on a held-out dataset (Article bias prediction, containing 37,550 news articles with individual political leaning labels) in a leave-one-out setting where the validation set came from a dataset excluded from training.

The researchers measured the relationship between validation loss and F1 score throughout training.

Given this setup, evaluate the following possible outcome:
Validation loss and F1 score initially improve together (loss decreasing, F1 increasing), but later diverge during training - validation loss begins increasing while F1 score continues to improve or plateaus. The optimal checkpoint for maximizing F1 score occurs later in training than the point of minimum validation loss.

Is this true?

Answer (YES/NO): NO